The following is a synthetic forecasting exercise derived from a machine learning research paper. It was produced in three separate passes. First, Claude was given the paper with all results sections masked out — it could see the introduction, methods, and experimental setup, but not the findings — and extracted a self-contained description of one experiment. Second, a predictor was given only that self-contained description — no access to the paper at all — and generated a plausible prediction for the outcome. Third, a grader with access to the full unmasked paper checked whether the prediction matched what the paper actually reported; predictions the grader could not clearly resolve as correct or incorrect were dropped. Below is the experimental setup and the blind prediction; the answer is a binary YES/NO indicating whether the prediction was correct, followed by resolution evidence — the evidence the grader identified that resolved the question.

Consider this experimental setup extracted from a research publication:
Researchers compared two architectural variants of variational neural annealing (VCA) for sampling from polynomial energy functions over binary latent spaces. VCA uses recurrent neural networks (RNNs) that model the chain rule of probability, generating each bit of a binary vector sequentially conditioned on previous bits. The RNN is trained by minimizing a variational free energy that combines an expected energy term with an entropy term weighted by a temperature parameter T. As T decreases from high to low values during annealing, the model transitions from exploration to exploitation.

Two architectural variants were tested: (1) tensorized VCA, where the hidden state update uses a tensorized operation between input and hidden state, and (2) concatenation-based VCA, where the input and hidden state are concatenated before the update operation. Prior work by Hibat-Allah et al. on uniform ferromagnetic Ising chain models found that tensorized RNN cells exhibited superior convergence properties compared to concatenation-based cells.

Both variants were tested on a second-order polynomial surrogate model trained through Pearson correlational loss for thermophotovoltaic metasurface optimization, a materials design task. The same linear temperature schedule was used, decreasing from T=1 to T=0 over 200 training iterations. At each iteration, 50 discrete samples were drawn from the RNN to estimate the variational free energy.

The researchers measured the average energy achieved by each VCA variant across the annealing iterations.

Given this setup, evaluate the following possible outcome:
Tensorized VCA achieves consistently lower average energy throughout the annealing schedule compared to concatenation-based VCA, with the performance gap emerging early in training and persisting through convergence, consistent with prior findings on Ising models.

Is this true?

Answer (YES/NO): NO